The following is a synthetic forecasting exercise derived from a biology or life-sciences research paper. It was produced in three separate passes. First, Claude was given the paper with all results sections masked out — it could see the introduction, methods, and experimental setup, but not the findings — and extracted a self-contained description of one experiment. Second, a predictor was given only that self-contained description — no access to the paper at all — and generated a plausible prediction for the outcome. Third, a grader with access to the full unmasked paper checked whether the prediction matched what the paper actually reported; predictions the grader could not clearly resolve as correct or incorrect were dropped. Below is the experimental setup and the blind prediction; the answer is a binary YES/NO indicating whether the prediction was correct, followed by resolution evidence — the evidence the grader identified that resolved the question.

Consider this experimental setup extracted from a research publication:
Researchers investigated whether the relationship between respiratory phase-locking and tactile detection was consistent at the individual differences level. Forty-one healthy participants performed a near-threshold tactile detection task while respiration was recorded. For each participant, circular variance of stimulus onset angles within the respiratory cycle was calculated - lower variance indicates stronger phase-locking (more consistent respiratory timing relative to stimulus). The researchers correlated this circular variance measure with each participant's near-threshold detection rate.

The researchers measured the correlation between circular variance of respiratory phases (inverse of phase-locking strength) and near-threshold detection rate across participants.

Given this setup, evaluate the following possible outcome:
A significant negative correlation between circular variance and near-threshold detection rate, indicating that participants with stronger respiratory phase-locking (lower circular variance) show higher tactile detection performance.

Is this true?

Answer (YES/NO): YES